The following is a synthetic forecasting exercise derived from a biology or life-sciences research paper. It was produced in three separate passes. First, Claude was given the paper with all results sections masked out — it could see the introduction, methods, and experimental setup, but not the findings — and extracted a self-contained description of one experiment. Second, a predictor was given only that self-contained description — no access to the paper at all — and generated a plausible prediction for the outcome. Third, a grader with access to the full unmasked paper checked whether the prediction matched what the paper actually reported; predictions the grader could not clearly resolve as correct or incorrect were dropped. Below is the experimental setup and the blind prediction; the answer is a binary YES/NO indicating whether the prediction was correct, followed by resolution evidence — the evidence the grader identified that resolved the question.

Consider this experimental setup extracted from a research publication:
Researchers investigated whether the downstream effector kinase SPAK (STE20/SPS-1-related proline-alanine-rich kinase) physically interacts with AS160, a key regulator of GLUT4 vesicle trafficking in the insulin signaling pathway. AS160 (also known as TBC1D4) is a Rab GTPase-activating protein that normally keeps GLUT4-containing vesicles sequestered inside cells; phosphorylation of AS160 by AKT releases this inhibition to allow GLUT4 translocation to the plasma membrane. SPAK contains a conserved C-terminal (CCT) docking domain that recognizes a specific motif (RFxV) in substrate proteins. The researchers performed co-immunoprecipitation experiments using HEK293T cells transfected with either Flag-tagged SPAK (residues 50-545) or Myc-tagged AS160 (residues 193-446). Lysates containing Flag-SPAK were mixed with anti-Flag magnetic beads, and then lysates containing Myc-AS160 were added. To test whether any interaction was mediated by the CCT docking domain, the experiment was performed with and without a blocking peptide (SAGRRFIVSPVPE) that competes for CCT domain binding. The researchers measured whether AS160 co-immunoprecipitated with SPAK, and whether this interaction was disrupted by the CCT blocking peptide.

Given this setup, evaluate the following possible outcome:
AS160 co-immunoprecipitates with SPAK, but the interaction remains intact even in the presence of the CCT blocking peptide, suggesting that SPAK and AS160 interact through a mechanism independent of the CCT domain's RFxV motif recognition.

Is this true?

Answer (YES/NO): NO